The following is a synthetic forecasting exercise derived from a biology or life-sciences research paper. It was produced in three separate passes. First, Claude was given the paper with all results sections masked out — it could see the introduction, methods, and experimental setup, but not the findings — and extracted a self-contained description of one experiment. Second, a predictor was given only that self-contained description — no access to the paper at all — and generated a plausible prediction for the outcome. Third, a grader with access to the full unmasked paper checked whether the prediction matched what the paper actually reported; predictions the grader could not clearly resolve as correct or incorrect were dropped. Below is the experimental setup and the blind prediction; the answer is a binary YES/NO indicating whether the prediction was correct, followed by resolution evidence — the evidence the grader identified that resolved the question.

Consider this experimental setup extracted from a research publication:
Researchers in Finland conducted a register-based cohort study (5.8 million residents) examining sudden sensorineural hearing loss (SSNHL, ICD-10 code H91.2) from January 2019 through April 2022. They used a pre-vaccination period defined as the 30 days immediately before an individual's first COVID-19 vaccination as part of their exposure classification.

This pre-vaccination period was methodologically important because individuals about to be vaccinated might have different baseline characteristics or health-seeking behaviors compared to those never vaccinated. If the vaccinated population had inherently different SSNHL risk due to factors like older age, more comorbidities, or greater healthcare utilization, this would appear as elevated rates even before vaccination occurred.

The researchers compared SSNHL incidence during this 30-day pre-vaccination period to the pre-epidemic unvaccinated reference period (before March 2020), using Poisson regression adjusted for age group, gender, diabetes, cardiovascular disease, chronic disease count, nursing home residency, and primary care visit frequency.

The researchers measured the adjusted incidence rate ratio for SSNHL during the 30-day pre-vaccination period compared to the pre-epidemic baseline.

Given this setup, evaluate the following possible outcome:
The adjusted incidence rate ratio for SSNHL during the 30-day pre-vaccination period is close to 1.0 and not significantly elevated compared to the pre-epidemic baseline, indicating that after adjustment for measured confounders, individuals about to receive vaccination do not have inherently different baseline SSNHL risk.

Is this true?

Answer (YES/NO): YES